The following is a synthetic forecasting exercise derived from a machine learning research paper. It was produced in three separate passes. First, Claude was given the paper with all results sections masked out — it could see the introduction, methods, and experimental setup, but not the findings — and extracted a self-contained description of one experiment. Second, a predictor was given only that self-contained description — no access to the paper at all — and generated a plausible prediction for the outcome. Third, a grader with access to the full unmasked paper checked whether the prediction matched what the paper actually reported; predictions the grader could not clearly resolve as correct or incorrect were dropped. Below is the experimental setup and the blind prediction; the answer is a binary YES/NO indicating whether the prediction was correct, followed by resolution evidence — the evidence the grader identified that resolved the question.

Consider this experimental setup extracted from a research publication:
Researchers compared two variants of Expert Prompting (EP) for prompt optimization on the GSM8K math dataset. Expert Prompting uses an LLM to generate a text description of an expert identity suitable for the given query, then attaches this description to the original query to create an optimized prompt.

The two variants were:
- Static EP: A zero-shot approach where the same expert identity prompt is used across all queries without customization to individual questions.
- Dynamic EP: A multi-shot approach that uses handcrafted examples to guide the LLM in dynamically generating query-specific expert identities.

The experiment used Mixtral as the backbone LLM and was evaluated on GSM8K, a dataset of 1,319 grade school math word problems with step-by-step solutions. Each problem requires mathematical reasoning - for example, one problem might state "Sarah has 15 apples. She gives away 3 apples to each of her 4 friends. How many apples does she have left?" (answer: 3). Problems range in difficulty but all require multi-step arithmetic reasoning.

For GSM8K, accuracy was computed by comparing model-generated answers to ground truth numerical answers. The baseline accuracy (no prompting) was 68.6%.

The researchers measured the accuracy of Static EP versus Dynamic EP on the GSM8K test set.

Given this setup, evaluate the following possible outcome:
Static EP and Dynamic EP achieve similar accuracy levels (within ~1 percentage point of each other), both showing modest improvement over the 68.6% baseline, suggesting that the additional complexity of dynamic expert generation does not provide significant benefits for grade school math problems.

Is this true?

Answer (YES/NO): NO